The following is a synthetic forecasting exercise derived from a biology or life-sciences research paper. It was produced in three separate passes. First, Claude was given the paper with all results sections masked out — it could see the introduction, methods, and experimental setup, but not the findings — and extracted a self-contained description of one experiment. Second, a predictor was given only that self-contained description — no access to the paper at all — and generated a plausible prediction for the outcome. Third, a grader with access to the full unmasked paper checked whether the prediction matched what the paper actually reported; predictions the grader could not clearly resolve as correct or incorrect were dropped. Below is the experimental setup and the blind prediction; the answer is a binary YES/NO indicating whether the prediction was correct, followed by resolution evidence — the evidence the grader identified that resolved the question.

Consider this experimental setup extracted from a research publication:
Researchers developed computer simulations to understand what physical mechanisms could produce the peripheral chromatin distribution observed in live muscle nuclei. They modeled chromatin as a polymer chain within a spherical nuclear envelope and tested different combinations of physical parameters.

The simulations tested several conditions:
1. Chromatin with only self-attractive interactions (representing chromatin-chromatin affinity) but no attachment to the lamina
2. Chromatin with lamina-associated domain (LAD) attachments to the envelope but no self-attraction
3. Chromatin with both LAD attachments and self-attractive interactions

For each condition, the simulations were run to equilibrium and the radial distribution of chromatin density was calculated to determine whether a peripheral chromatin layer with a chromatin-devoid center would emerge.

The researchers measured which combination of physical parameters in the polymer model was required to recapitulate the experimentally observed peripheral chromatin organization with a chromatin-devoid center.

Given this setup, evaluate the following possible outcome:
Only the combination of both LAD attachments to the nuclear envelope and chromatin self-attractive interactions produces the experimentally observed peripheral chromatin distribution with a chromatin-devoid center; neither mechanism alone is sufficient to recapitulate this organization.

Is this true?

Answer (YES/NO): YES